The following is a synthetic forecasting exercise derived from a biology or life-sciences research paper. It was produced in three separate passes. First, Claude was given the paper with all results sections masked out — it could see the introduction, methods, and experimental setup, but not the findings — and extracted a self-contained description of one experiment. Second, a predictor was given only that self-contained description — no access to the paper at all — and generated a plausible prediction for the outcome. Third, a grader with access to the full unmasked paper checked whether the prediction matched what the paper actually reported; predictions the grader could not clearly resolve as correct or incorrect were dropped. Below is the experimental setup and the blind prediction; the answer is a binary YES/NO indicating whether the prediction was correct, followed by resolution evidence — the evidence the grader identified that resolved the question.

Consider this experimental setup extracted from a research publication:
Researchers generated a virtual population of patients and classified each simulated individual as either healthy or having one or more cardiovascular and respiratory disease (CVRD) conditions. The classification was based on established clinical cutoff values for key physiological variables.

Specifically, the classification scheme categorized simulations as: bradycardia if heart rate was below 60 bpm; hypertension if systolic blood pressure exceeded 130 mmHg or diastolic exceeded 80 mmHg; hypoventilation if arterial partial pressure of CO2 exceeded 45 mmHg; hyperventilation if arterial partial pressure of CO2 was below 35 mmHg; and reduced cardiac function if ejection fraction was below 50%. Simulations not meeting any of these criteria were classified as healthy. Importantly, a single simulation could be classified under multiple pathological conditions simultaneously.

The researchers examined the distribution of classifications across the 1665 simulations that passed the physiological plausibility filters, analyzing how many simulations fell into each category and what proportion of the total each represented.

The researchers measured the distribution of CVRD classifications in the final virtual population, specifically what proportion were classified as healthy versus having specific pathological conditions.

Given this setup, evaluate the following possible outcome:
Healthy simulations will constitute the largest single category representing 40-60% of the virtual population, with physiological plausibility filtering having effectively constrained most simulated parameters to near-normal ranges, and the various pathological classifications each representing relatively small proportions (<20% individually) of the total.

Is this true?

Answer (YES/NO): NO